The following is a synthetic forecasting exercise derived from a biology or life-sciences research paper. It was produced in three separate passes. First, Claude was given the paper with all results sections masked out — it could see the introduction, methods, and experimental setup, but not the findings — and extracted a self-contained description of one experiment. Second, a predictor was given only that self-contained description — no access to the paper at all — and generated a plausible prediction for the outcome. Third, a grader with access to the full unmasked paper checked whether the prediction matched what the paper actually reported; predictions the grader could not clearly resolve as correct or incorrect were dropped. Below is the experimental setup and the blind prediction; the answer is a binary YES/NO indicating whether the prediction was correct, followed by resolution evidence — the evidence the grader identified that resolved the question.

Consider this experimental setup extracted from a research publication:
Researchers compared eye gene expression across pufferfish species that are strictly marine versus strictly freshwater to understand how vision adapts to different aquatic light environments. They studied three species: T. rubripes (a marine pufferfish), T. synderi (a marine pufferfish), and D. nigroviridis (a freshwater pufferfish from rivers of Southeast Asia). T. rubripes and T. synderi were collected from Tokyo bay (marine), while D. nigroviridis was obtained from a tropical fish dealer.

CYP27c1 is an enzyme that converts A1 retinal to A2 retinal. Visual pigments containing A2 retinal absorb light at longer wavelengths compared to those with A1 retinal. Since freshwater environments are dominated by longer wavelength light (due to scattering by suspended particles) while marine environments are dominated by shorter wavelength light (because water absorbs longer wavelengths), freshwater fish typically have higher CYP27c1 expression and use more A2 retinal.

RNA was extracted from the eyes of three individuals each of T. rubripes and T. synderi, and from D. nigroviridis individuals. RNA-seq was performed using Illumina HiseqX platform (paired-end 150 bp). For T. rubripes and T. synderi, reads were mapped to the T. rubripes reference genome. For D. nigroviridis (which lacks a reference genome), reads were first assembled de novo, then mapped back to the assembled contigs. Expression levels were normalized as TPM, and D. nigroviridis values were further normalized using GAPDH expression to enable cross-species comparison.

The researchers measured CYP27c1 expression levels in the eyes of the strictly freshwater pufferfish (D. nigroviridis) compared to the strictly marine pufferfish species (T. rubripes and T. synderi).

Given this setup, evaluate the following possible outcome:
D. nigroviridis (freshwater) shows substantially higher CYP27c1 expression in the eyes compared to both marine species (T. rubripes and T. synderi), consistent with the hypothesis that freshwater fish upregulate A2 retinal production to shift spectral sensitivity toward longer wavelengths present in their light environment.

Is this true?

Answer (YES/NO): YES